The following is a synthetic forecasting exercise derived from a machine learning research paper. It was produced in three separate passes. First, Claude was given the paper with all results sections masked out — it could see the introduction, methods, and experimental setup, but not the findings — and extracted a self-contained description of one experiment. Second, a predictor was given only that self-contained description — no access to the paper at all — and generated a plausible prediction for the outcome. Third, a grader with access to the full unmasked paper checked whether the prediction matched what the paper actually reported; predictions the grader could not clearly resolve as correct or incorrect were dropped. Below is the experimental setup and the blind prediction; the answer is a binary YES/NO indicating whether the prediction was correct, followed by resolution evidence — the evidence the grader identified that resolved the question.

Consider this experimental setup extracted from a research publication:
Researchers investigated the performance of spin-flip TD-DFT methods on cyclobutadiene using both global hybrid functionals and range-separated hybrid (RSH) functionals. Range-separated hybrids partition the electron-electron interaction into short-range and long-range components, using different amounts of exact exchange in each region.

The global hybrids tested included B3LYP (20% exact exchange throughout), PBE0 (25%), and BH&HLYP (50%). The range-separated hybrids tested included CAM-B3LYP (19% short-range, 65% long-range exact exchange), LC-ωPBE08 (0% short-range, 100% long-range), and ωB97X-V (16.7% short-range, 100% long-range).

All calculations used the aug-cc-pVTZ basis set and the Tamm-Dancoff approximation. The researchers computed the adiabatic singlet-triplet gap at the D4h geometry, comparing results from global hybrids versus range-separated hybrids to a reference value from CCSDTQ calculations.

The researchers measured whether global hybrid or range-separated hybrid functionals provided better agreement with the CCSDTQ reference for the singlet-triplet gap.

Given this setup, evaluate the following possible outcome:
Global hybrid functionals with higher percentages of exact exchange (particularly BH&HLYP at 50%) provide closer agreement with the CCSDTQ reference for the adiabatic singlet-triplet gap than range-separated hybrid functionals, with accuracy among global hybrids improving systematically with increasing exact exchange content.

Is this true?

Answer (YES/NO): NO